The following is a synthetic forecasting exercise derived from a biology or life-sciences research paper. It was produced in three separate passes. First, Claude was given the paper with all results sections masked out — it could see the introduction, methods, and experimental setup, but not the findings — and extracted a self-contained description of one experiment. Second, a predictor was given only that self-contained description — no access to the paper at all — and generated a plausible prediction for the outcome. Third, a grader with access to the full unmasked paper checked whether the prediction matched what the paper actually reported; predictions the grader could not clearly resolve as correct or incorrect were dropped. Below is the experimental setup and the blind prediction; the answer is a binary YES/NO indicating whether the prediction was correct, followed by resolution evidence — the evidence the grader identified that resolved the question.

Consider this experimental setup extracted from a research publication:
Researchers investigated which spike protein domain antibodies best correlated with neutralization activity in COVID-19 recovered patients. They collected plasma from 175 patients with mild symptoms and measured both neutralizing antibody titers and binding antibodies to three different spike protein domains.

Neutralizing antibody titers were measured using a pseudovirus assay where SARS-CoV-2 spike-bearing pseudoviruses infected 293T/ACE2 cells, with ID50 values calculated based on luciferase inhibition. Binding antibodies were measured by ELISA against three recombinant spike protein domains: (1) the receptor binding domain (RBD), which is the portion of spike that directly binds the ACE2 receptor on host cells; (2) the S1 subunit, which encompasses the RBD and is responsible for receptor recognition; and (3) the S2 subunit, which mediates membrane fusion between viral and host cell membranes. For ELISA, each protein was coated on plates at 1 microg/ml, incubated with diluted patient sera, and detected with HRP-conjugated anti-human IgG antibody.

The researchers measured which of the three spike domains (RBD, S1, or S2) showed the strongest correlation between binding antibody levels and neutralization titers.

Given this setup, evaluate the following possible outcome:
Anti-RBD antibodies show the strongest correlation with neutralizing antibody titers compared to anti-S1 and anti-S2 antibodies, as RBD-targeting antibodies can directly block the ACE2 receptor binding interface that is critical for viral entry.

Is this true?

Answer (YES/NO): YES